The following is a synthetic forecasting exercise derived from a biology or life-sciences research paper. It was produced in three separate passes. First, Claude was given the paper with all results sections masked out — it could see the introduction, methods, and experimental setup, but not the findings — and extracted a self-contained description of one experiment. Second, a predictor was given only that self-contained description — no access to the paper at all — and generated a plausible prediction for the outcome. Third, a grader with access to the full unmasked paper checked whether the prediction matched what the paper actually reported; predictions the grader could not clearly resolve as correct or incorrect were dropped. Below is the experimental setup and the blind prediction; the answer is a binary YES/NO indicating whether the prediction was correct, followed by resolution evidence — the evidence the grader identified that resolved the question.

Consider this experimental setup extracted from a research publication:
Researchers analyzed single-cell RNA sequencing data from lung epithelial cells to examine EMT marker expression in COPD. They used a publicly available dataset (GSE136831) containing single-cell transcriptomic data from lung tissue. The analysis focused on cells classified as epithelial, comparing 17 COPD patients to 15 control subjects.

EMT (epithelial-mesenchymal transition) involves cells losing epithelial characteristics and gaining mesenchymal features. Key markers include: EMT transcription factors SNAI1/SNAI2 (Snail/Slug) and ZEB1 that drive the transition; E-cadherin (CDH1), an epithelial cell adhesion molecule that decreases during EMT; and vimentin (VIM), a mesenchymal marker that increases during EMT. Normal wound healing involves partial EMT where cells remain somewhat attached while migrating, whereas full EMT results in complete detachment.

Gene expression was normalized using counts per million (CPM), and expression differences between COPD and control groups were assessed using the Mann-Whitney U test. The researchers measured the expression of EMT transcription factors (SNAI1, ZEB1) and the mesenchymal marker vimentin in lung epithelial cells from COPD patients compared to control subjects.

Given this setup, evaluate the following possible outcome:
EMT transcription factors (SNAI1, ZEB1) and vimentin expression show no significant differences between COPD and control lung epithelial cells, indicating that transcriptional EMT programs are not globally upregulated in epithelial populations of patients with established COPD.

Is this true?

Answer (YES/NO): NO